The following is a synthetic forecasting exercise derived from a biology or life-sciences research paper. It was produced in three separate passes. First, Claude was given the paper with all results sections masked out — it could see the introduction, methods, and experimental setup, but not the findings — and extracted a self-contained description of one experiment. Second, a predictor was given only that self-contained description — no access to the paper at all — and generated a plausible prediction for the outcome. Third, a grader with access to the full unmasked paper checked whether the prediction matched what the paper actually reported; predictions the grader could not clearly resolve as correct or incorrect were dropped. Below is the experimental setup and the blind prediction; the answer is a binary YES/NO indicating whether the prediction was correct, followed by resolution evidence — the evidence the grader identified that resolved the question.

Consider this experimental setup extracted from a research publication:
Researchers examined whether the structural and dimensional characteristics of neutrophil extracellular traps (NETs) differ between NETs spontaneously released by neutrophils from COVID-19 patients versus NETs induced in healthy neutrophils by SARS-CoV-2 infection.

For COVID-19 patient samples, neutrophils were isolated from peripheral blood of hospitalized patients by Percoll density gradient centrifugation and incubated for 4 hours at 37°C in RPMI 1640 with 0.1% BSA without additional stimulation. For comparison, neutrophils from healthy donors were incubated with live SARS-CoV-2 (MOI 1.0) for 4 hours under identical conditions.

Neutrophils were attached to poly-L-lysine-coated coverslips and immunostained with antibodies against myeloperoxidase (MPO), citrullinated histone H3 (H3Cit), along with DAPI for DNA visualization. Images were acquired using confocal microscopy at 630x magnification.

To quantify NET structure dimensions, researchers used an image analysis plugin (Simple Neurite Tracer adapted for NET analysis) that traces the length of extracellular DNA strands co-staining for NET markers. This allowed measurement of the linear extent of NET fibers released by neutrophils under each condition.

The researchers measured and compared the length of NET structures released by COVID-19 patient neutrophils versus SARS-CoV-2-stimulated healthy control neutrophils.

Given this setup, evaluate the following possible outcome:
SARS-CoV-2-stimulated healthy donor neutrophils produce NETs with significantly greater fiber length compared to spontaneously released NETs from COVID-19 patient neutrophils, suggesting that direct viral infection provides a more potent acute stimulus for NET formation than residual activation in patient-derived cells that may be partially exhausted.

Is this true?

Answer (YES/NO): NO